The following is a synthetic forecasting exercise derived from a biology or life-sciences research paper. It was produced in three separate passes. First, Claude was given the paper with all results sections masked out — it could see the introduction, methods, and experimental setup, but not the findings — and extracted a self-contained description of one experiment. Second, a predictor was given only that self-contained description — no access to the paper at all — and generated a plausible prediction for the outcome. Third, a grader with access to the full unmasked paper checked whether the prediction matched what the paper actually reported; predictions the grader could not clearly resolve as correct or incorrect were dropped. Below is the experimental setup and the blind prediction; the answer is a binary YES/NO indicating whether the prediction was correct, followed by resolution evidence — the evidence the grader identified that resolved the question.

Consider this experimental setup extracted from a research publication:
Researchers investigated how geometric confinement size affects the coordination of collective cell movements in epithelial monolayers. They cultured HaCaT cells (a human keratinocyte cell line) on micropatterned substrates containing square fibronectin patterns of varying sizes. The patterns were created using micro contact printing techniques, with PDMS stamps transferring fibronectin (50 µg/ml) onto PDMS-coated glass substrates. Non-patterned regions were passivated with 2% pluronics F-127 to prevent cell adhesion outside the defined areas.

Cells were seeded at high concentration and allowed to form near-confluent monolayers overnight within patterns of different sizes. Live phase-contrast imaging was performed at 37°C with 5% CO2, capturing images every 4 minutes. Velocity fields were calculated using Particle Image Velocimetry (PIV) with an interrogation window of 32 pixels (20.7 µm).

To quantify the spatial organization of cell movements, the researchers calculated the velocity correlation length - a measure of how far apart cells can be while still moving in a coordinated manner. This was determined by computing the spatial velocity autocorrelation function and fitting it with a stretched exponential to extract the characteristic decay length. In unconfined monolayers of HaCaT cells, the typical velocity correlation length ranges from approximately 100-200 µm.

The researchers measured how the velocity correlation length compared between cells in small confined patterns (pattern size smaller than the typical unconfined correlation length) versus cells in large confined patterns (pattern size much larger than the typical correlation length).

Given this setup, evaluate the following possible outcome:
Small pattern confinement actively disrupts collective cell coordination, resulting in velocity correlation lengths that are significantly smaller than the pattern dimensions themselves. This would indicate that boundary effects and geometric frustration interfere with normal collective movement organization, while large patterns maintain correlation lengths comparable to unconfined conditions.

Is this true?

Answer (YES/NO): NO